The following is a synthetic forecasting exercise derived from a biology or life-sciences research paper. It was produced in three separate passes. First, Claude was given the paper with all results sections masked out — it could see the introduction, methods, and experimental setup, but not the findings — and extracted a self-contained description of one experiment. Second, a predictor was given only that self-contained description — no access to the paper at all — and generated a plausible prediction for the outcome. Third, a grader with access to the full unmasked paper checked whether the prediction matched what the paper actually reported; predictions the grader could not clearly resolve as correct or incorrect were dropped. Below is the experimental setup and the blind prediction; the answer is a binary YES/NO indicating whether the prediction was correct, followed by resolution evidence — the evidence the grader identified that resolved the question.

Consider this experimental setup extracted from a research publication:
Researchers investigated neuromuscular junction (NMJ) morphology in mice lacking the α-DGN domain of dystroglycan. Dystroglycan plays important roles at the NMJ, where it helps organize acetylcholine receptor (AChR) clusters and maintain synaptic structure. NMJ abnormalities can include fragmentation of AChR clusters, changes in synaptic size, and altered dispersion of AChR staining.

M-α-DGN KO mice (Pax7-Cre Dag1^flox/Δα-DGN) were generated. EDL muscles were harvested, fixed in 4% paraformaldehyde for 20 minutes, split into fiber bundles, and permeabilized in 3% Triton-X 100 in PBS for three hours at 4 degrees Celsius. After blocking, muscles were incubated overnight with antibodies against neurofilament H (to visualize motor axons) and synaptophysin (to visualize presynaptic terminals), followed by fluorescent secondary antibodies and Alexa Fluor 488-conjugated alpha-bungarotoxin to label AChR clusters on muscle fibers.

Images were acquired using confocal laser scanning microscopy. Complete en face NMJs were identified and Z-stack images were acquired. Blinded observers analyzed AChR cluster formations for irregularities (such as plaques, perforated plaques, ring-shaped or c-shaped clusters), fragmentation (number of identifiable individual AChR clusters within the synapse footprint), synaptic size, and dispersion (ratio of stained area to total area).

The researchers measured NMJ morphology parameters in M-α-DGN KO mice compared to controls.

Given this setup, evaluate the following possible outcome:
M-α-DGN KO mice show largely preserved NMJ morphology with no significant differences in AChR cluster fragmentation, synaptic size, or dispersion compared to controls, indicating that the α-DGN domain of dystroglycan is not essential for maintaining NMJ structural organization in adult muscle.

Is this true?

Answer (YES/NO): NO